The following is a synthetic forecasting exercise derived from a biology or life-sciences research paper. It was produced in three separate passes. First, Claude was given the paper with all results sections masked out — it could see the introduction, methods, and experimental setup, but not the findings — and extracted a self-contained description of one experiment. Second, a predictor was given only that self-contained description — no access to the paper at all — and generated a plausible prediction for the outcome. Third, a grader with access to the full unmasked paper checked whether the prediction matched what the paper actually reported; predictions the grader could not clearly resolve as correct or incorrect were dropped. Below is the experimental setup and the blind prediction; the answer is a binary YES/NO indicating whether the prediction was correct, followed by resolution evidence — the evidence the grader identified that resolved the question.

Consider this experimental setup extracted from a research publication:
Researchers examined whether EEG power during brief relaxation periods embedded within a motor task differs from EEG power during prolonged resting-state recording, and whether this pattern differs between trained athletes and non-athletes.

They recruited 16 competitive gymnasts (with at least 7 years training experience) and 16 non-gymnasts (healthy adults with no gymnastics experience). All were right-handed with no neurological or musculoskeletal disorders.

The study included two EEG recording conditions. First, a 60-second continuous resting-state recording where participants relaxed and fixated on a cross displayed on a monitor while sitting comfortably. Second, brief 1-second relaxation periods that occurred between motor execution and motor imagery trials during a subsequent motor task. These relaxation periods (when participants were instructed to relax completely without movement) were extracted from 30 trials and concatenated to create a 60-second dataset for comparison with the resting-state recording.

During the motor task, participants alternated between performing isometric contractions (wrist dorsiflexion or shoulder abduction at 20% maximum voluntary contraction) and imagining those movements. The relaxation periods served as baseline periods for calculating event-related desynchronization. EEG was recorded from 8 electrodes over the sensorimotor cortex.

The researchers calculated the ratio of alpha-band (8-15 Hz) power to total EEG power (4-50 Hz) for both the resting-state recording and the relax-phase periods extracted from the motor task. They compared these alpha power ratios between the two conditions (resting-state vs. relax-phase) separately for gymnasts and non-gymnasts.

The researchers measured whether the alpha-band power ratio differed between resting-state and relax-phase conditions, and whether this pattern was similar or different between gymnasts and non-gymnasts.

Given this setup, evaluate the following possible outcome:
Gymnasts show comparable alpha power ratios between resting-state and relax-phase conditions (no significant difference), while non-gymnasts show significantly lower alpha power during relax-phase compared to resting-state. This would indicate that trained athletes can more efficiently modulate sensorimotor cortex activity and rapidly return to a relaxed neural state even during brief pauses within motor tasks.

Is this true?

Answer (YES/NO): YES